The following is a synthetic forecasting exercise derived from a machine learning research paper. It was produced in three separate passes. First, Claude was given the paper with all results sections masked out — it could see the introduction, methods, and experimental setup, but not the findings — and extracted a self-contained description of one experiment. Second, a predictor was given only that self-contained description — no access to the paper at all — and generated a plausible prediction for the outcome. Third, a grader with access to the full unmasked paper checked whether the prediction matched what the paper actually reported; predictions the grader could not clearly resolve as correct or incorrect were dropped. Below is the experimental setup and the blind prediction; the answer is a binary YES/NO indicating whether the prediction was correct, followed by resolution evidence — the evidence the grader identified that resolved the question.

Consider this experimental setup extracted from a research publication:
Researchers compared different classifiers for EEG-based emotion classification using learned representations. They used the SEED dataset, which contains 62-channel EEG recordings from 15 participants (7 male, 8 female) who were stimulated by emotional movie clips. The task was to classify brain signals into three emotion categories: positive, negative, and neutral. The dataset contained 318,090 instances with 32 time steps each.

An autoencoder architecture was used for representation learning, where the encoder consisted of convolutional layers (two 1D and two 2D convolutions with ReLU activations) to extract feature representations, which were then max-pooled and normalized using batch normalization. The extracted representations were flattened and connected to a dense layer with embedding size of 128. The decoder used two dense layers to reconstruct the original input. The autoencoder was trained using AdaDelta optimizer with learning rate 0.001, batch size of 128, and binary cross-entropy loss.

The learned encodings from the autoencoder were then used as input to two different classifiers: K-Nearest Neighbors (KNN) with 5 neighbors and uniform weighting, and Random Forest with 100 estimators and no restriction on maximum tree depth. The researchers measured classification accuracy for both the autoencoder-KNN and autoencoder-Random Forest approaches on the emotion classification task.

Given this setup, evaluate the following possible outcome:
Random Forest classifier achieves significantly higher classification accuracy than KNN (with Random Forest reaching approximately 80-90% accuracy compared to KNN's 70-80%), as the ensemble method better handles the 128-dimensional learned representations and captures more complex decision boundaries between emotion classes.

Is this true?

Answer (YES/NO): NO